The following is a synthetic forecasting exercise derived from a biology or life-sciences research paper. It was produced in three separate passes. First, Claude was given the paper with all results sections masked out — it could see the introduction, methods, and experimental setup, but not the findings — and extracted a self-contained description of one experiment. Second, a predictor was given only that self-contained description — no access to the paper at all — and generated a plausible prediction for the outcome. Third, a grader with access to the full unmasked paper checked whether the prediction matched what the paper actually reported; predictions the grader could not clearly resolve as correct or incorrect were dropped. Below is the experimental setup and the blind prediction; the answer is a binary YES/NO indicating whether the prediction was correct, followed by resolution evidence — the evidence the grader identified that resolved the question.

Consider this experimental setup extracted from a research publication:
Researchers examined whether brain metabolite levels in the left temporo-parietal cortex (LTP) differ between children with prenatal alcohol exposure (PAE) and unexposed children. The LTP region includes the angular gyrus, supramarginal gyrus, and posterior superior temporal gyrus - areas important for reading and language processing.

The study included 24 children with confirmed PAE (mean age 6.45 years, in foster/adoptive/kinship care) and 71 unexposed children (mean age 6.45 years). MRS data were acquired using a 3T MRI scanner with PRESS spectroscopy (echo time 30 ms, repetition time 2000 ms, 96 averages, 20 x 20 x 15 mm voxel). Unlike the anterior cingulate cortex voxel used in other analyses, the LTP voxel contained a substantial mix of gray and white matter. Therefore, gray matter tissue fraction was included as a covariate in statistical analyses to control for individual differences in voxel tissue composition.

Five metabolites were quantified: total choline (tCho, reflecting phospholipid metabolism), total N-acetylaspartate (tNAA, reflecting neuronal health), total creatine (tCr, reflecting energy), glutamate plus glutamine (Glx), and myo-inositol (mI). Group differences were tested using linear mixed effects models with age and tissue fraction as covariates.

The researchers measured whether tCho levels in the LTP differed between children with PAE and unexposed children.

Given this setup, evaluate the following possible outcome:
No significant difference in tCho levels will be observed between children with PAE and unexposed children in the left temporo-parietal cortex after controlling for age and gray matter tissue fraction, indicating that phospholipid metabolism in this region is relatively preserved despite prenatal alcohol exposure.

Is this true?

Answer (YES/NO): NO